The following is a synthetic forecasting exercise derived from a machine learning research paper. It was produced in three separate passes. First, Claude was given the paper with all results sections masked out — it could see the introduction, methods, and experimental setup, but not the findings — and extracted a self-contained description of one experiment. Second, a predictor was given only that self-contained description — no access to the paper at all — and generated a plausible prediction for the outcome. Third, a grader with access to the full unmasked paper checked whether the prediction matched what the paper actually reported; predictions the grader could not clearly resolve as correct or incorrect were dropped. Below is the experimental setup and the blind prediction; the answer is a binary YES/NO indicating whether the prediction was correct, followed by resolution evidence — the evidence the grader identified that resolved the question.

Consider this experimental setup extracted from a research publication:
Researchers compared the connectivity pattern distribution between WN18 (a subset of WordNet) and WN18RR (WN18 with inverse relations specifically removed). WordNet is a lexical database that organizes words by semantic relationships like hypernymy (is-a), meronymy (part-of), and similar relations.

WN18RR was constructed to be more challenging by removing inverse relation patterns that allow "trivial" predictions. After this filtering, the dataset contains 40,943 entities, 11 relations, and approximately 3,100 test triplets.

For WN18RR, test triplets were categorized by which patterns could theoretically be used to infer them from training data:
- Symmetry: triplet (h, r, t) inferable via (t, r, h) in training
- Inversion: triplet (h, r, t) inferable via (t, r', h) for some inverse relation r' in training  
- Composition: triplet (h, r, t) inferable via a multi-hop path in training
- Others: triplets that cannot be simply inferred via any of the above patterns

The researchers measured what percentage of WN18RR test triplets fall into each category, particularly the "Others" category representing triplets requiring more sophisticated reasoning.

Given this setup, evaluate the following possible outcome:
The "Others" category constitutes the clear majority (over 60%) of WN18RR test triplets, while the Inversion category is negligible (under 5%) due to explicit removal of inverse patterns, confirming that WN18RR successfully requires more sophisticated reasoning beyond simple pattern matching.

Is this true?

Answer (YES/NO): NO